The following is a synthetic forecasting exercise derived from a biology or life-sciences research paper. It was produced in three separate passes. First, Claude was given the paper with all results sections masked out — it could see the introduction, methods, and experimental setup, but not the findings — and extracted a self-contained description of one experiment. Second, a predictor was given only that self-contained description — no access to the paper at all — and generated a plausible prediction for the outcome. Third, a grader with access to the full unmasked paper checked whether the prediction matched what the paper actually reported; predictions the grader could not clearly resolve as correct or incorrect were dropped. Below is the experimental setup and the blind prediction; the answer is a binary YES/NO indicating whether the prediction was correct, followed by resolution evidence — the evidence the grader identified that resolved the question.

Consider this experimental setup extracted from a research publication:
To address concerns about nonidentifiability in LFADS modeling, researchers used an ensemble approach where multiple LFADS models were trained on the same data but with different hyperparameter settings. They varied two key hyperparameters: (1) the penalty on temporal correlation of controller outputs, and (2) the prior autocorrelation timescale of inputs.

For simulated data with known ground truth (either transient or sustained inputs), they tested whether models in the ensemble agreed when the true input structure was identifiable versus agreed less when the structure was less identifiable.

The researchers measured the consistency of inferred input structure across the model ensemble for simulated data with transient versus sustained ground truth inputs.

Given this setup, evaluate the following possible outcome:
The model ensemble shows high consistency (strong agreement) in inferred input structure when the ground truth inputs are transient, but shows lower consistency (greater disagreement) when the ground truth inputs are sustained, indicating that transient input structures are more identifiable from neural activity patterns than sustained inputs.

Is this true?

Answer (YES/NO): YES